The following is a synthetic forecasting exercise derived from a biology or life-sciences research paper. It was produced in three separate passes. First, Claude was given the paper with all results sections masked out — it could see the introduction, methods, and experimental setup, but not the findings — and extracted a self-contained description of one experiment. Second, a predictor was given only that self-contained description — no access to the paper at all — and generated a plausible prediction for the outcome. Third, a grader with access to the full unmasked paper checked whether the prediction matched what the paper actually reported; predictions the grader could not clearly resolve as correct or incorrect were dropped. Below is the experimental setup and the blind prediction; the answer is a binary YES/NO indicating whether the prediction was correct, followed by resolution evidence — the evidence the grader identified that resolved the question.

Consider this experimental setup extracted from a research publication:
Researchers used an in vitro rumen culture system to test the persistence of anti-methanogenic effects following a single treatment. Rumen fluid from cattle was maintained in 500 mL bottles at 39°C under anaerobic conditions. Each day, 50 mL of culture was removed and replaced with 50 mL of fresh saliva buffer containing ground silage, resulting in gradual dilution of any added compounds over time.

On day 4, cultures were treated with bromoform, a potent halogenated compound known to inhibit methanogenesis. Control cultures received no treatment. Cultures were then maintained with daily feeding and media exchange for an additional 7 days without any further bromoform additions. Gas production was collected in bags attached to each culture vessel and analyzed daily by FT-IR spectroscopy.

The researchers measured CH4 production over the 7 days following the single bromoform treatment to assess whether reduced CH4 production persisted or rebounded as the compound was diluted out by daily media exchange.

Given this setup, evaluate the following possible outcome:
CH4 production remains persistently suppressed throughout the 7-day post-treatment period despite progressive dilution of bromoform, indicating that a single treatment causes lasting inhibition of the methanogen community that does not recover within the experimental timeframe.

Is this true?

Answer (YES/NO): NO